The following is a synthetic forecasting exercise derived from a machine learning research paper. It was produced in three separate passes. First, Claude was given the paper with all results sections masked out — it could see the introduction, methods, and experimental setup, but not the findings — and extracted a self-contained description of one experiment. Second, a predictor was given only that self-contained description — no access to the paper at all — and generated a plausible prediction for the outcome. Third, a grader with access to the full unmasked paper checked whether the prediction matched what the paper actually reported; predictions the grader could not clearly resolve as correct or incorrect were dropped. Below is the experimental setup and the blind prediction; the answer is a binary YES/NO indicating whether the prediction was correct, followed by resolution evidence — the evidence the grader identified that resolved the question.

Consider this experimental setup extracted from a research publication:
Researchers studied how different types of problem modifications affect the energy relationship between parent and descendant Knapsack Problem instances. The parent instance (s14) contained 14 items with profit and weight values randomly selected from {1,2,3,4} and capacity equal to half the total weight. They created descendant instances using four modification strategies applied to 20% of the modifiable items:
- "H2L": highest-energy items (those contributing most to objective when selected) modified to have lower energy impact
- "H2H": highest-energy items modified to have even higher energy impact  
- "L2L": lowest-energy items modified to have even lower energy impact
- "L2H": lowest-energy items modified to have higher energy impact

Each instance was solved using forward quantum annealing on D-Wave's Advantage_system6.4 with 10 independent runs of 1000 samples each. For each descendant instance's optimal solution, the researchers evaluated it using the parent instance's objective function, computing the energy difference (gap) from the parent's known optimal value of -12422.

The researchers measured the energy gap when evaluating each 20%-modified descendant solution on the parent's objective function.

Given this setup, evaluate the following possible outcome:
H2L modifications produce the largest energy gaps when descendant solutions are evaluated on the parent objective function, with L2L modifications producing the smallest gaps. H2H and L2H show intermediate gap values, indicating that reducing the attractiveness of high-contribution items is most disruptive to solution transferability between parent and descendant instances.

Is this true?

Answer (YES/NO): NO